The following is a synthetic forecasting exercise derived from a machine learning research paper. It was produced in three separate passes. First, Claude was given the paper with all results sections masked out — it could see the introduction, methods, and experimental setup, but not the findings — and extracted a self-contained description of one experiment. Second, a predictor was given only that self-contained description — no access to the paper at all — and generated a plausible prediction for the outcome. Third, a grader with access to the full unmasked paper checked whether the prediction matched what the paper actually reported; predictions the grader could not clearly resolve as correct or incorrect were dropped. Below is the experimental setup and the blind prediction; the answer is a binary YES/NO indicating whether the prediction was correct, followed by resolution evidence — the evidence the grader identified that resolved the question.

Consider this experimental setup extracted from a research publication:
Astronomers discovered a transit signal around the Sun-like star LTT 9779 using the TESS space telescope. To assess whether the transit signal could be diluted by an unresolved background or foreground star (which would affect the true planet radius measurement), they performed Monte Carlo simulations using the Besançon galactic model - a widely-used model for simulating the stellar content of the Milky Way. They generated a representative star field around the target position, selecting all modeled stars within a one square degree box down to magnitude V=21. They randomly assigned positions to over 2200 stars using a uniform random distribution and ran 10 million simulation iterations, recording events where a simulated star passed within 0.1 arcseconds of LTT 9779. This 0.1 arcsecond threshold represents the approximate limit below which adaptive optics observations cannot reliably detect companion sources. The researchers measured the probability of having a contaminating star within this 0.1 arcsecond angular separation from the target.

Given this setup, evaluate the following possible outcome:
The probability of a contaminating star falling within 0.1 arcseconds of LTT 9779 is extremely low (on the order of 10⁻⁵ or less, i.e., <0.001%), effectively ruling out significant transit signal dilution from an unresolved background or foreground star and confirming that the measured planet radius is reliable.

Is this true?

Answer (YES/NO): YES